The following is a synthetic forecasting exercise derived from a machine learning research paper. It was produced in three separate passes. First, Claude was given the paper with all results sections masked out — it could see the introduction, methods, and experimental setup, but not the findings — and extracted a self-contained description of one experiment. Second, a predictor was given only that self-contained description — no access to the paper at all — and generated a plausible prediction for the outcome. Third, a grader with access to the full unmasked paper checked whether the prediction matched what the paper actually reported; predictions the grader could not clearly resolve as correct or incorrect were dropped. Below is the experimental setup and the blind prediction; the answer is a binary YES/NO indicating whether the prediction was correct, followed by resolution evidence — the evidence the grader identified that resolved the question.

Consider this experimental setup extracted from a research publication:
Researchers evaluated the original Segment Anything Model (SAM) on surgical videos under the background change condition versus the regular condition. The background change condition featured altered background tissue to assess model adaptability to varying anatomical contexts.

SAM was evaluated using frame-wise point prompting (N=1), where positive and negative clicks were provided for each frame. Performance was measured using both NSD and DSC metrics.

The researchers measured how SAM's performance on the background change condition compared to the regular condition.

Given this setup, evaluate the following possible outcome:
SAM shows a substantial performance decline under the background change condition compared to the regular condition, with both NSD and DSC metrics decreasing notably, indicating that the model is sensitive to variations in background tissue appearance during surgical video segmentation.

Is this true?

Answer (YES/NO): NO